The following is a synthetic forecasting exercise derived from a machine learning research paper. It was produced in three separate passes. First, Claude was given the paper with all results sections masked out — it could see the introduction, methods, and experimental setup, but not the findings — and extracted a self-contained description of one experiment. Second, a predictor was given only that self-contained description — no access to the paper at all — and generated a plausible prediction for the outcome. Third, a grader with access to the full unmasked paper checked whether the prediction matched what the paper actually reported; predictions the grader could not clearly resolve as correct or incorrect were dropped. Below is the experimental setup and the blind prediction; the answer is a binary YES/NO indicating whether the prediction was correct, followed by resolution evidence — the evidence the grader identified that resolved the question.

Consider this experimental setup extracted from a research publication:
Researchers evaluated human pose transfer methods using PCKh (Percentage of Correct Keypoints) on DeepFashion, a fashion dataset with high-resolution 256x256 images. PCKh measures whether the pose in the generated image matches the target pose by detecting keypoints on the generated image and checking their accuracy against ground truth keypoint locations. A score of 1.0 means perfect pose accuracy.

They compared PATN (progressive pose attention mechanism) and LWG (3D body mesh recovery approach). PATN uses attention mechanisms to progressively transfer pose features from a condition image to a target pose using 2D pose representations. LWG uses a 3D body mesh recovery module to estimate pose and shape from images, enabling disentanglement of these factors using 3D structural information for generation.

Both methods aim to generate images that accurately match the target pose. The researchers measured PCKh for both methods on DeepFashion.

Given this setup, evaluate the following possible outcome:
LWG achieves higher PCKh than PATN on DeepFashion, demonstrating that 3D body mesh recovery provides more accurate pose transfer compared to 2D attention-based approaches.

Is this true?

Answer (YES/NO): NO